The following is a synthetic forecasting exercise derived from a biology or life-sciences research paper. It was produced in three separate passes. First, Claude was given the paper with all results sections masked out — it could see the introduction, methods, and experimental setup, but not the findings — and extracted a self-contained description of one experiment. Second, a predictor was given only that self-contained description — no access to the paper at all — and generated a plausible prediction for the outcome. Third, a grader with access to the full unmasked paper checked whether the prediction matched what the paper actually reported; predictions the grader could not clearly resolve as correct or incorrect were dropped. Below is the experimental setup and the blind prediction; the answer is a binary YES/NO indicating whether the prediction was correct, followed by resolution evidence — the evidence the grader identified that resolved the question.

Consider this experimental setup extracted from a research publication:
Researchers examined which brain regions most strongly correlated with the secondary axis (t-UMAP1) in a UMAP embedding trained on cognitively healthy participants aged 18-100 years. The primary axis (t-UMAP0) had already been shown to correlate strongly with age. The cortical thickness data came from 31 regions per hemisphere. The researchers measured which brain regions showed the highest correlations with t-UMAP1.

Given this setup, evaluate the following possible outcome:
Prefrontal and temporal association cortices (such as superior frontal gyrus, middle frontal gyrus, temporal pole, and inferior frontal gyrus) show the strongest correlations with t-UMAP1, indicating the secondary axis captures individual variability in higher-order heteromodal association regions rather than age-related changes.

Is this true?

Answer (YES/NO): NO